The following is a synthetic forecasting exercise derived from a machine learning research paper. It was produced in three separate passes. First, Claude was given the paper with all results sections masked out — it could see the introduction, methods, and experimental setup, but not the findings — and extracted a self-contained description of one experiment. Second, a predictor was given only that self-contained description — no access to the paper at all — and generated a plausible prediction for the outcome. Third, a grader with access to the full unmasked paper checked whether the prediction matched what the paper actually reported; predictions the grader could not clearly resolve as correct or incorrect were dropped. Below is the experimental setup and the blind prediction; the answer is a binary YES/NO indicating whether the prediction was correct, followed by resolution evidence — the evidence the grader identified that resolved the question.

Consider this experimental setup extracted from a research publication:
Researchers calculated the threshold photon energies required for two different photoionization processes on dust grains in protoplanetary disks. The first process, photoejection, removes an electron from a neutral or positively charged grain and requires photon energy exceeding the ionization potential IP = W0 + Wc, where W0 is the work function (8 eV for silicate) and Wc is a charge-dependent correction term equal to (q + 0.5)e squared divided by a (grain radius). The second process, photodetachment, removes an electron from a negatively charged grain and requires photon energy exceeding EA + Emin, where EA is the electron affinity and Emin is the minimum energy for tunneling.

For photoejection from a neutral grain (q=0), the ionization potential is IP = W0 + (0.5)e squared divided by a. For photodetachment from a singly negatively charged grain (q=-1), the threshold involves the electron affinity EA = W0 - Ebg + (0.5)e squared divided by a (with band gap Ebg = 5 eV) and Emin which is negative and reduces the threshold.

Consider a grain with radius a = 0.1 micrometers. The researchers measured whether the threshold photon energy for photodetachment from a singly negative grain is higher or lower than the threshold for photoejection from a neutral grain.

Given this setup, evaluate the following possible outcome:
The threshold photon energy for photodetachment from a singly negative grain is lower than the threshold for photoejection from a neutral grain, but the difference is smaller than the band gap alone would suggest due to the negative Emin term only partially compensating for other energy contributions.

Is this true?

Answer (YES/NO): NO